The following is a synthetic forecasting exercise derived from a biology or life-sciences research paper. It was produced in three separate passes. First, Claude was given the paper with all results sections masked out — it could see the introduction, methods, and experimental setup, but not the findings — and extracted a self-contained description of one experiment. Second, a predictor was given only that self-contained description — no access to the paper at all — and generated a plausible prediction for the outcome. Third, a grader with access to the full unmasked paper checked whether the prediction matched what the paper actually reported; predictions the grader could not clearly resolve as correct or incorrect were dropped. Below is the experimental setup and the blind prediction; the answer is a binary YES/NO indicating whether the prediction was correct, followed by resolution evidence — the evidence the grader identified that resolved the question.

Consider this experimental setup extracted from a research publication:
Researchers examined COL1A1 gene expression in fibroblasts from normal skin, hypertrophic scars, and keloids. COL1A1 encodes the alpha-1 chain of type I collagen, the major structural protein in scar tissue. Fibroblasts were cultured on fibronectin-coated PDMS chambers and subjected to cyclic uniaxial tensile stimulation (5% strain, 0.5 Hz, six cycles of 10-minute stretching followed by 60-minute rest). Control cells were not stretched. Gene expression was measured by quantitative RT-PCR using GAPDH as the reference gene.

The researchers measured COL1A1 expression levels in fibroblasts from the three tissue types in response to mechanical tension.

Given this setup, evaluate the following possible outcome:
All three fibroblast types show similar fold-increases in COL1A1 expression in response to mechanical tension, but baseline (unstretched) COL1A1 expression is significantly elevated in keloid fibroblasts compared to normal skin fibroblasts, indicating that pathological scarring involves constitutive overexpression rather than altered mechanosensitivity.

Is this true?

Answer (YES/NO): NO